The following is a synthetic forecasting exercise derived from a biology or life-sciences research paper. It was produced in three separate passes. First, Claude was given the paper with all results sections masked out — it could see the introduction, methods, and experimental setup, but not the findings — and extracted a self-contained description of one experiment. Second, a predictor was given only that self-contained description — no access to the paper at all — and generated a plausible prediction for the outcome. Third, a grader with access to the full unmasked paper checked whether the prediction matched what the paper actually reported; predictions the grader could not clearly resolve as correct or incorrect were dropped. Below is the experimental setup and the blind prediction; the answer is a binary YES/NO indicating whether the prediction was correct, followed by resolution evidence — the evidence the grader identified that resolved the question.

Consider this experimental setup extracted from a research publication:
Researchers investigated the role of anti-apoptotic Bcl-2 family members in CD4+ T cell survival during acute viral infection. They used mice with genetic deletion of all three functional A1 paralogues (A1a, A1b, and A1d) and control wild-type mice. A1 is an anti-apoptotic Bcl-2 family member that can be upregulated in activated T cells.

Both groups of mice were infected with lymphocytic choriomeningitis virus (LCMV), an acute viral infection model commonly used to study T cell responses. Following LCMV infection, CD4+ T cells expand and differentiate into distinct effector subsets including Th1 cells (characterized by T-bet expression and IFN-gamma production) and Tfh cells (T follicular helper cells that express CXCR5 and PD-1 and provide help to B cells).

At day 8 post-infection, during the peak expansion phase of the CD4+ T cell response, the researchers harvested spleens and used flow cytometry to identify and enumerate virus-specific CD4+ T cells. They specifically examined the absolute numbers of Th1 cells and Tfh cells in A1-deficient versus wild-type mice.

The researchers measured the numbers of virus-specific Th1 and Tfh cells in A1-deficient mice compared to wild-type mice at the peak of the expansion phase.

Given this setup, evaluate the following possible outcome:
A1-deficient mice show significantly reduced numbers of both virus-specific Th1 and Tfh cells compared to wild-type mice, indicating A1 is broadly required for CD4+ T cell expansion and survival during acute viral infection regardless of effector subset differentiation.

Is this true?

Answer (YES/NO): YES